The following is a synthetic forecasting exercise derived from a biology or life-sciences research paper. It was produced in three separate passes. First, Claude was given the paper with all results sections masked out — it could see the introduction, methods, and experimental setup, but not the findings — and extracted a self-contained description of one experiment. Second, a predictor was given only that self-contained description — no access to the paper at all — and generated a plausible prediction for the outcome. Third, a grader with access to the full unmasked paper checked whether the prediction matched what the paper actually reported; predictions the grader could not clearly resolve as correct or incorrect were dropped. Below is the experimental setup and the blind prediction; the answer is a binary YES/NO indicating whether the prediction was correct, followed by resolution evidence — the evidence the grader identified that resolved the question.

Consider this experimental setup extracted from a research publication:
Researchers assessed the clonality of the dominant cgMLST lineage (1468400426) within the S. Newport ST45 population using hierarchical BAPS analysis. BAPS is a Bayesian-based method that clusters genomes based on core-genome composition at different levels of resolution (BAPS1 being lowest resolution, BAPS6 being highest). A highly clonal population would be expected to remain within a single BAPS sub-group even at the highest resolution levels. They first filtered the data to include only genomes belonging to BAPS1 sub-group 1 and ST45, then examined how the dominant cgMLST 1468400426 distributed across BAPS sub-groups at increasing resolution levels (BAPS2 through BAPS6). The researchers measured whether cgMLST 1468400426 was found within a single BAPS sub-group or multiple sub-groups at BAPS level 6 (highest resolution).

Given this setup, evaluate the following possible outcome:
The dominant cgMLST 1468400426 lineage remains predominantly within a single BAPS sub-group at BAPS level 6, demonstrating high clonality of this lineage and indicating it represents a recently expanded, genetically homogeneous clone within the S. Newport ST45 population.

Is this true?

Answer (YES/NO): YES